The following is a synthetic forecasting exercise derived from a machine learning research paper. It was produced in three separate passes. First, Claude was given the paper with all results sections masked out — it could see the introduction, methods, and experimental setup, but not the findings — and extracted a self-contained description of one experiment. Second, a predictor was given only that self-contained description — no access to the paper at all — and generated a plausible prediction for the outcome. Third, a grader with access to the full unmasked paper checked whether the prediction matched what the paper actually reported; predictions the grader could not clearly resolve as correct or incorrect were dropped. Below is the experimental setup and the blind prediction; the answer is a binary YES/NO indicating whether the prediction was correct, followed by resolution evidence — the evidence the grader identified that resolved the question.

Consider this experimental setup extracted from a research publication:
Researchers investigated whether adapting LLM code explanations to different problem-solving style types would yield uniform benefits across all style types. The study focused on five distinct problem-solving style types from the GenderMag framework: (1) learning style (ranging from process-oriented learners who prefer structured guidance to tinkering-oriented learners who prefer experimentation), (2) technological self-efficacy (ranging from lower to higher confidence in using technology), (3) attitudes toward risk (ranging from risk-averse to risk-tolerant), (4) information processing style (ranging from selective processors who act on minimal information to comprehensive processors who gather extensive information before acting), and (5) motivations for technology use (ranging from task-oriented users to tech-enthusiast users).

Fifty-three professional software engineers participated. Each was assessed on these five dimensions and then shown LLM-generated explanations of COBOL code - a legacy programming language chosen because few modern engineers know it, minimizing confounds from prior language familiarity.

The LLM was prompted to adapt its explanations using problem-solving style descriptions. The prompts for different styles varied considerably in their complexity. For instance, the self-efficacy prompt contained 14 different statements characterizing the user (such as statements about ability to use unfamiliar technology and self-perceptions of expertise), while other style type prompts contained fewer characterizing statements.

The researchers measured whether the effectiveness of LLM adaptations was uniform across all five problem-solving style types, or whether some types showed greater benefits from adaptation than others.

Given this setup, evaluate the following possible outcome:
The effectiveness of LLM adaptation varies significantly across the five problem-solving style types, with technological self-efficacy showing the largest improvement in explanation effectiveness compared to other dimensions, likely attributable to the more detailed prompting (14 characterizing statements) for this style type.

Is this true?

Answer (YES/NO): NO